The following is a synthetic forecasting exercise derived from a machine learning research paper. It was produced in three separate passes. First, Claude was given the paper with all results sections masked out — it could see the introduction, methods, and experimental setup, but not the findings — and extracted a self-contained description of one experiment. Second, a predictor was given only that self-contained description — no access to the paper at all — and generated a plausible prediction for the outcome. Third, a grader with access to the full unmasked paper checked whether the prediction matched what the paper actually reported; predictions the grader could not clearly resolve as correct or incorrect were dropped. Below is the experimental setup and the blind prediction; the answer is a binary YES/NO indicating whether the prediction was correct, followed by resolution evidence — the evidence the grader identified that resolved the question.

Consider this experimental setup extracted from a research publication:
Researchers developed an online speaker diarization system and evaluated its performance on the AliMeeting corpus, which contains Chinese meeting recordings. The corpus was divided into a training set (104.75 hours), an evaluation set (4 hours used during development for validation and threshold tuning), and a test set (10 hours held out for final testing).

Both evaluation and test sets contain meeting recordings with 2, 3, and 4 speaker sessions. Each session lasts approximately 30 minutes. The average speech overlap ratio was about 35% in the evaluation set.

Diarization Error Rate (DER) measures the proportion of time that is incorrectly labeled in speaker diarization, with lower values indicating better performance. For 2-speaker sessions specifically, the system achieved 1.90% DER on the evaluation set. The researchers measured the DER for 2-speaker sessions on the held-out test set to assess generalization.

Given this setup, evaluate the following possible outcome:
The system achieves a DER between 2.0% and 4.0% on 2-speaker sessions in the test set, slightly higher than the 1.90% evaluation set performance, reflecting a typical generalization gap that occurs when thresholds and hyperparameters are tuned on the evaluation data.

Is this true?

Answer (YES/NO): NO